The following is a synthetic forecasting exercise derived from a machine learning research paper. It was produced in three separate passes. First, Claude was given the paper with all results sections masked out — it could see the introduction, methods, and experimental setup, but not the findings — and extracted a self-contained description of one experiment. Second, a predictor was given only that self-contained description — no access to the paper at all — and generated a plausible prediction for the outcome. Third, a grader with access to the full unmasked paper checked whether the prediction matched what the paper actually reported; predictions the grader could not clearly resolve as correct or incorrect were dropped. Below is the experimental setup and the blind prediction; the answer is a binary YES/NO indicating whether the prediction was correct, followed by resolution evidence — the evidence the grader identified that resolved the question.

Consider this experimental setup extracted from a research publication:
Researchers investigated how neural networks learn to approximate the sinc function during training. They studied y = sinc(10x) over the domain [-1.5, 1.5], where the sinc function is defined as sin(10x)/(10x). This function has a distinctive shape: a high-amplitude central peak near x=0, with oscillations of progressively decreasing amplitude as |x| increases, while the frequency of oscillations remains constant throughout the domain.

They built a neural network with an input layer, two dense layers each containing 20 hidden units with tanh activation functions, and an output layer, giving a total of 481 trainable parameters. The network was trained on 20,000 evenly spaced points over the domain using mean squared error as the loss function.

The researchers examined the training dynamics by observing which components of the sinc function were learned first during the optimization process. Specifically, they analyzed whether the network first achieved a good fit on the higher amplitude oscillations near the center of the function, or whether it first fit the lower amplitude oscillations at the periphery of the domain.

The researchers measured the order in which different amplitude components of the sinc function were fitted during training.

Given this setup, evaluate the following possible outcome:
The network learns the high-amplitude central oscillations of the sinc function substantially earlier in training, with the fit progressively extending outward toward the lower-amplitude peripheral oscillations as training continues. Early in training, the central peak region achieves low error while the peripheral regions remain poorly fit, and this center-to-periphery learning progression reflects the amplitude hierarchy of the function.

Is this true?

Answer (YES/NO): YES